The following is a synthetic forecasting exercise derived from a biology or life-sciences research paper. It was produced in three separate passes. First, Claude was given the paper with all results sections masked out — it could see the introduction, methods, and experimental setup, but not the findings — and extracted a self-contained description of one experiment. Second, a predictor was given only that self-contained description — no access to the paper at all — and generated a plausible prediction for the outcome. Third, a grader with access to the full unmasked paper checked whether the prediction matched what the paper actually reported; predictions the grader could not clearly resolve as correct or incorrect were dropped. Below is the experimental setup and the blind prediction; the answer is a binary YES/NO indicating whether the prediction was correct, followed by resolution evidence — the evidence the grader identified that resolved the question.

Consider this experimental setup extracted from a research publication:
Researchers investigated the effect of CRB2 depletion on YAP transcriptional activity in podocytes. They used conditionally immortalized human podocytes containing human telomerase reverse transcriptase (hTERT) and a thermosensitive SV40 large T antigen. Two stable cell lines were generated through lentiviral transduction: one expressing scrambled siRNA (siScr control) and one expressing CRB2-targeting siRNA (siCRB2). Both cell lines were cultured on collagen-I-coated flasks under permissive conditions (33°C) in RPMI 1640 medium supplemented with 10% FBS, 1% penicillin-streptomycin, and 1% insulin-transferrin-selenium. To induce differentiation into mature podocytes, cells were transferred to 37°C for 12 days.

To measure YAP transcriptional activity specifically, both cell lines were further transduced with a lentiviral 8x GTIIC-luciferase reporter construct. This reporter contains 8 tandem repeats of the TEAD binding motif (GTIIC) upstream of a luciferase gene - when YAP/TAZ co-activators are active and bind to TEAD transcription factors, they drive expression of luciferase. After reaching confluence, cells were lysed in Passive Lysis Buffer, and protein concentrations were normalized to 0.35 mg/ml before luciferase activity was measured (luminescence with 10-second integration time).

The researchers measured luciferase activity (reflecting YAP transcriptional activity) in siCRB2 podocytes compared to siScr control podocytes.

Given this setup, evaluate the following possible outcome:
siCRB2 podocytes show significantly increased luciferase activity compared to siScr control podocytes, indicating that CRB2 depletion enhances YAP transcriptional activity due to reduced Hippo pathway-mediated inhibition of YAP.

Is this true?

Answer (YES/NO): YES